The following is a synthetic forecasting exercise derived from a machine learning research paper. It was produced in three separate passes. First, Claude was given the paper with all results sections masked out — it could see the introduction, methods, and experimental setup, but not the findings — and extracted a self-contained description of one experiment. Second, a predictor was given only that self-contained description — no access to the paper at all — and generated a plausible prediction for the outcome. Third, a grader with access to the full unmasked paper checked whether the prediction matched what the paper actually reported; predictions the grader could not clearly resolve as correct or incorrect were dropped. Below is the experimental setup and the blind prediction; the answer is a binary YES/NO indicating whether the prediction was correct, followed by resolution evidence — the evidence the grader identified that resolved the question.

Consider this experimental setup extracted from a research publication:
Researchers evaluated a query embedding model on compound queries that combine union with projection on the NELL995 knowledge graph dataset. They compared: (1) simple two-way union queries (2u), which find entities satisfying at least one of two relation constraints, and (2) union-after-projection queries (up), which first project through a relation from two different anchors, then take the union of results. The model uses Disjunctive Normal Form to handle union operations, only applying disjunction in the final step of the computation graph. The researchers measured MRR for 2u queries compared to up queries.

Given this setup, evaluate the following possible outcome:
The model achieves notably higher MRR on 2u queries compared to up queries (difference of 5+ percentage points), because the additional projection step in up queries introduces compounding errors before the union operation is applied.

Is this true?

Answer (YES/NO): NO